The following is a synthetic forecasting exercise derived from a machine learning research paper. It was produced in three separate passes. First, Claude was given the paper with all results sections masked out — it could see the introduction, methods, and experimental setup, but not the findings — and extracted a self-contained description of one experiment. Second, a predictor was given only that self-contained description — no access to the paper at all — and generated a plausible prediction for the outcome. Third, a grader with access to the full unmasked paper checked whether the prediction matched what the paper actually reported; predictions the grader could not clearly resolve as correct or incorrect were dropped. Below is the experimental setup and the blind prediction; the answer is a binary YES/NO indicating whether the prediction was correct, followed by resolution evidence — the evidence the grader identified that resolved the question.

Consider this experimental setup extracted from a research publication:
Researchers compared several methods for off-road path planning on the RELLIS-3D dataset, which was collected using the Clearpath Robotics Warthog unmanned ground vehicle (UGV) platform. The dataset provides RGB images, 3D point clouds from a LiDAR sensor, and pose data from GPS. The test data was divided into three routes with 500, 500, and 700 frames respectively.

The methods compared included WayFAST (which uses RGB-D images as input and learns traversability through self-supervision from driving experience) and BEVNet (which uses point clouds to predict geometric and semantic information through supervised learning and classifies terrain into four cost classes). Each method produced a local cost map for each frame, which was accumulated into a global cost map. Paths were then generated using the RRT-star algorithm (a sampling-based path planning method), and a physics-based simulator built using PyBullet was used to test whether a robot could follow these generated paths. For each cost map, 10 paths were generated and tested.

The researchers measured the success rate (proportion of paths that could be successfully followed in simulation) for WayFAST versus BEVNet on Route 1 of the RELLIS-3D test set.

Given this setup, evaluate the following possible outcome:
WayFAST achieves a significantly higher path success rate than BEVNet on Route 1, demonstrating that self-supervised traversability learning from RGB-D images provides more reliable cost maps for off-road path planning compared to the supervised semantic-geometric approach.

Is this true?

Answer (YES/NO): NO